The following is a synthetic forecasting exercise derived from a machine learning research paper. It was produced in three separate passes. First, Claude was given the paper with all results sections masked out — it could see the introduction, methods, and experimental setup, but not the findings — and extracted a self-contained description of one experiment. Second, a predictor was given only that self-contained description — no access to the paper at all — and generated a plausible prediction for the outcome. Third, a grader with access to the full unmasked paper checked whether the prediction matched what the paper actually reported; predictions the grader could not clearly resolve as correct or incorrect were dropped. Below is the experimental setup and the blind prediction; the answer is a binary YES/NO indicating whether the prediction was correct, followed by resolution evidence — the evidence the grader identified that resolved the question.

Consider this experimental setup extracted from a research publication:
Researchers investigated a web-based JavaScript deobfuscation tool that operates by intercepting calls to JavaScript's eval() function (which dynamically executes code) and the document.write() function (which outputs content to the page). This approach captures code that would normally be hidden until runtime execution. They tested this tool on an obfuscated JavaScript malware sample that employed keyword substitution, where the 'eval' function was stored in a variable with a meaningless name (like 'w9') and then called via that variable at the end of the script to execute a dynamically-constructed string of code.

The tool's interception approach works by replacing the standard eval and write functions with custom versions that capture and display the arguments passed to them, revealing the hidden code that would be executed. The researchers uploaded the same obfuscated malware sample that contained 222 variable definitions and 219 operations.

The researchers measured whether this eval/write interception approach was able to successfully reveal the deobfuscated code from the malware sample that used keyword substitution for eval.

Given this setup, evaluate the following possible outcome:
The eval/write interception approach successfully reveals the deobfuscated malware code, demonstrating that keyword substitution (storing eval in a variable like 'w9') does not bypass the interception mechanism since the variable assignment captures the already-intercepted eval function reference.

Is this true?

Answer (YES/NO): YES